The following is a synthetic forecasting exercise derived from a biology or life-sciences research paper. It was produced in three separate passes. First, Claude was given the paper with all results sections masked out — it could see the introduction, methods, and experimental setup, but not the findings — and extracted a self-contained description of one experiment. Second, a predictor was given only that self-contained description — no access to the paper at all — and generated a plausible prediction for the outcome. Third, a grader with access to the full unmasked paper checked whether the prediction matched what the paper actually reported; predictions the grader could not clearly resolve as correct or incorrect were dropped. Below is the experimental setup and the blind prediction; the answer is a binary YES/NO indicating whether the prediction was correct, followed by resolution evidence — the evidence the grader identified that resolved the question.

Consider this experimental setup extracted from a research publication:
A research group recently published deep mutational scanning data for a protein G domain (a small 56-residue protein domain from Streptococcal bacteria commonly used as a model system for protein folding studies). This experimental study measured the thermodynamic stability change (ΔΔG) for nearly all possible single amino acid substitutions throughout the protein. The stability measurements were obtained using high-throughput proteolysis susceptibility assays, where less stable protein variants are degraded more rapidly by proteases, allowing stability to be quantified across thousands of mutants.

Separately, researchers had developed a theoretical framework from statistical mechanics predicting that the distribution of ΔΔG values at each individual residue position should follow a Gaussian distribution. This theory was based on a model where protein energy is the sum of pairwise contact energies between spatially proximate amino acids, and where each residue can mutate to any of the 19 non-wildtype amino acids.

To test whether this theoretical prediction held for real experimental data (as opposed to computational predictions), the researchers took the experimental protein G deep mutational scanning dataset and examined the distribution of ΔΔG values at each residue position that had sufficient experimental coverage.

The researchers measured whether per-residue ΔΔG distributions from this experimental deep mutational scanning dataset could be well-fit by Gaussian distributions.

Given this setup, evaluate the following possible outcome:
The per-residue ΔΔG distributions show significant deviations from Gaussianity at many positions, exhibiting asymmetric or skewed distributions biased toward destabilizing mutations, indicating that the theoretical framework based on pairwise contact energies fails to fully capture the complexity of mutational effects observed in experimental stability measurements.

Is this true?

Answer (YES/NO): NO